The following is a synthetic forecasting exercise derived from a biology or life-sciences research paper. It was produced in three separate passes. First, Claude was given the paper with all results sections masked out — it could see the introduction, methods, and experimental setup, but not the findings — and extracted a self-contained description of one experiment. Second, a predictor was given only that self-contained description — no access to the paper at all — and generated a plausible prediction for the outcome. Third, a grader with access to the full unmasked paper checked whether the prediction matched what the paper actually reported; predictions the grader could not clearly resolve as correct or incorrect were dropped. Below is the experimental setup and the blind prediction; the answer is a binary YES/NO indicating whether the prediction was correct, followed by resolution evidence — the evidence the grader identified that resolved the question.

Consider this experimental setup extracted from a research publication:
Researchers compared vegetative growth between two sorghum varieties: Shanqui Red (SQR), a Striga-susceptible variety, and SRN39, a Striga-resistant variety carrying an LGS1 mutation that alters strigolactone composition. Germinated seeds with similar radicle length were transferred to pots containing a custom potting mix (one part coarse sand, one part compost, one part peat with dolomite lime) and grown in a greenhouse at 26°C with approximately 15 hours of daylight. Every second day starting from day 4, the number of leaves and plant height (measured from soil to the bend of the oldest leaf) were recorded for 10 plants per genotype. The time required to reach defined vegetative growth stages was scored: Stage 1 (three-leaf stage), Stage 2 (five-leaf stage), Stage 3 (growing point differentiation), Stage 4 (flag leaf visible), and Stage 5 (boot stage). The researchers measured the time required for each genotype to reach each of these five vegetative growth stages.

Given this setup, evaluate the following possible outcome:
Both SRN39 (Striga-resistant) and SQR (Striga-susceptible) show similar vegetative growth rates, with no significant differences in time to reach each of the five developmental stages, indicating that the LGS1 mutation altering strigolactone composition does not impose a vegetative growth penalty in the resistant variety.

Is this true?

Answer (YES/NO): NO